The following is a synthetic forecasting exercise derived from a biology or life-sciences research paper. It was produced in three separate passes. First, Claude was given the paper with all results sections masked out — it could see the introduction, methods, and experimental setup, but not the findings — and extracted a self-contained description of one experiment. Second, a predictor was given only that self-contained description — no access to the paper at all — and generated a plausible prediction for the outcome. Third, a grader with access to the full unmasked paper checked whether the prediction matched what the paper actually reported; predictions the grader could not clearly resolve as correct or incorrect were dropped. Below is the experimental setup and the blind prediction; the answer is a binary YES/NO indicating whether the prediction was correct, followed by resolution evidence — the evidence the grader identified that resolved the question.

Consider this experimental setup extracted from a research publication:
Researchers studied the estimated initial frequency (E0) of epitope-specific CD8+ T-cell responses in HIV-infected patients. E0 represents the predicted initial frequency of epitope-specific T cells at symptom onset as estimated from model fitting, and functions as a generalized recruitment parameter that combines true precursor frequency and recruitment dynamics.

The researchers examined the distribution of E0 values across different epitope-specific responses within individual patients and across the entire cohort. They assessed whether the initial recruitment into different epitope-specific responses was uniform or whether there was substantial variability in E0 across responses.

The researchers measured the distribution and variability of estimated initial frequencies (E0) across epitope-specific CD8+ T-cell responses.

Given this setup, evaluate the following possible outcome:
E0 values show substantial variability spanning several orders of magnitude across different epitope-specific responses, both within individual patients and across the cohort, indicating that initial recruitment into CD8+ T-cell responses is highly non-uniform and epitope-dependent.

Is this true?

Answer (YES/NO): YES